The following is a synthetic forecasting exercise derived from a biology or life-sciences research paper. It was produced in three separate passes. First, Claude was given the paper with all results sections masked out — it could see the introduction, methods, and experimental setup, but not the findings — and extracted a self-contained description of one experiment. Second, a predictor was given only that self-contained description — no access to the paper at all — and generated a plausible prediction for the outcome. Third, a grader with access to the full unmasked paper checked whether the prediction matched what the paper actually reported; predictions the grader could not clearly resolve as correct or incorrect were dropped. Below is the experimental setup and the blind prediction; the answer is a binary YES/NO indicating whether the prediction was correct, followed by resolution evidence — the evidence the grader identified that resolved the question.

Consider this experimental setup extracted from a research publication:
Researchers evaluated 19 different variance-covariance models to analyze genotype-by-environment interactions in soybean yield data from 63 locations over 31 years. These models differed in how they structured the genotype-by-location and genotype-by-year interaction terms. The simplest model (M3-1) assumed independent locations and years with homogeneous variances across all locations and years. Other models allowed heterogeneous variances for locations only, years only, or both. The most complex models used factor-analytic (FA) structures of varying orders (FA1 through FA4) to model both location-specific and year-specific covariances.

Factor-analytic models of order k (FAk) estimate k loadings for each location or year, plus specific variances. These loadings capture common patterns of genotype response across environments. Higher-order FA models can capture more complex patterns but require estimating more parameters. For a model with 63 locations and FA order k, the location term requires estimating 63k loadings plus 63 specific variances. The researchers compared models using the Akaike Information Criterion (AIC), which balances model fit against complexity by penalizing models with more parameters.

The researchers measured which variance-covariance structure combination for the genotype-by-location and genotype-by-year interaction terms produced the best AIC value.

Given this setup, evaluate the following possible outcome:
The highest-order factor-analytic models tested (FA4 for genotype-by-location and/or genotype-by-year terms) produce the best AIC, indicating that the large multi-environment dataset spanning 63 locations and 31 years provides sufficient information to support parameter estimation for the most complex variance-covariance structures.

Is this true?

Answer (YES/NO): NO